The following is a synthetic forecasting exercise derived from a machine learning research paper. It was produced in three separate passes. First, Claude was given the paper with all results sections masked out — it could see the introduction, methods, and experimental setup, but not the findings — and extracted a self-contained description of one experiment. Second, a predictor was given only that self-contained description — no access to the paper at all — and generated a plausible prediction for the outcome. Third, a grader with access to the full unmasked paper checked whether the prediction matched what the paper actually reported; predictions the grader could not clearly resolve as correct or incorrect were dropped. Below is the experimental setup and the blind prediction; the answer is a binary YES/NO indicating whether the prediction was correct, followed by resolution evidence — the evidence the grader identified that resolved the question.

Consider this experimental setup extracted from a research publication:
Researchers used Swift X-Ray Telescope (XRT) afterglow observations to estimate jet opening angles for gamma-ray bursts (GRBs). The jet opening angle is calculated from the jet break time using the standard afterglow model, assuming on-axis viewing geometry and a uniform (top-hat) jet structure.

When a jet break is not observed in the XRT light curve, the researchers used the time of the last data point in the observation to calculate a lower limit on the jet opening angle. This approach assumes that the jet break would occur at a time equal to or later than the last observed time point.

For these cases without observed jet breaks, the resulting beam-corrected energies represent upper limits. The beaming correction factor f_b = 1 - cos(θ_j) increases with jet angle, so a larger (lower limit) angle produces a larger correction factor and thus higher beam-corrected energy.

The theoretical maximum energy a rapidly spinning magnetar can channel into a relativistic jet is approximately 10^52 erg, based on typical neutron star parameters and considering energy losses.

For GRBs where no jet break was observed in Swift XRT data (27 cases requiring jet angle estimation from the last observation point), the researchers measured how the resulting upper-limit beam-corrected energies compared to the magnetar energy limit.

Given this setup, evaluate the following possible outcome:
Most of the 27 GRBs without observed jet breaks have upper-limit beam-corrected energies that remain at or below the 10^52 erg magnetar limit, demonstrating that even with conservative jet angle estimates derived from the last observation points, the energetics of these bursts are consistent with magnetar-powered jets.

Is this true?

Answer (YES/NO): YES